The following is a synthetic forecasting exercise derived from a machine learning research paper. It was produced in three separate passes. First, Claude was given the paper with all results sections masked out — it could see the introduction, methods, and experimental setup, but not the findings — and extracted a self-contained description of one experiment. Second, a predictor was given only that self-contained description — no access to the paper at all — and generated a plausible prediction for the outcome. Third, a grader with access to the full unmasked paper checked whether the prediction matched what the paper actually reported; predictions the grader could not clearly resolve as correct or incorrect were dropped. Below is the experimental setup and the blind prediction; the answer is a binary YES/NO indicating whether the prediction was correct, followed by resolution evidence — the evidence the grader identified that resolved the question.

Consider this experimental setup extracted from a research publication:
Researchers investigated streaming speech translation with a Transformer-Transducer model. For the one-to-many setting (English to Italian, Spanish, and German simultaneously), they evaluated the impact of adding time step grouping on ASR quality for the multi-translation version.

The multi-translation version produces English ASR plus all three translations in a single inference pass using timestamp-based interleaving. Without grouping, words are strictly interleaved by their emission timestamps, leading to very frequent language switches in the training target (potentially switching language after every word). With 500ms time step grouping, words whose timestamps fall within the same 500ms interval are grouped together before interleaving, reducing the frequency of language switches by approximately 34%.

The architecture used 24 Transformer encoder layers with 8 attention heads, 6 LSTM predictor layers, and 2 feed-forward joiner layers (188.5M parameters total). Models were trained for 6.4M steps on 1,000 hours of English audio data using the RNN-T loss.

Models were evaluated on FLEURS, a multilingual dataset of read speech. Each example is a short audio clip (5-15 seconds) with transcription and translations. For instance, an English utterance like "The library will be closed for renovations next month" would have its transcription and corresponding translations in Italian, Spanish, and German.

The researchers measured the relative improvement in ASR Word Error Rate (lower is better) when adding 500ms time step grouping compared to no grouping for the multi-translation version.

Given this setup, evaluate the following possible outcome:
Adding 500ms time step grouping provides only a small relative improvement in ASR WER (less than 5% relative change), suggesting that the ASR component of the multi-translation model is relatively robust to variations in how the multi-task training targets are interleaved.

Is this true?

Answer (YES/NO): NO